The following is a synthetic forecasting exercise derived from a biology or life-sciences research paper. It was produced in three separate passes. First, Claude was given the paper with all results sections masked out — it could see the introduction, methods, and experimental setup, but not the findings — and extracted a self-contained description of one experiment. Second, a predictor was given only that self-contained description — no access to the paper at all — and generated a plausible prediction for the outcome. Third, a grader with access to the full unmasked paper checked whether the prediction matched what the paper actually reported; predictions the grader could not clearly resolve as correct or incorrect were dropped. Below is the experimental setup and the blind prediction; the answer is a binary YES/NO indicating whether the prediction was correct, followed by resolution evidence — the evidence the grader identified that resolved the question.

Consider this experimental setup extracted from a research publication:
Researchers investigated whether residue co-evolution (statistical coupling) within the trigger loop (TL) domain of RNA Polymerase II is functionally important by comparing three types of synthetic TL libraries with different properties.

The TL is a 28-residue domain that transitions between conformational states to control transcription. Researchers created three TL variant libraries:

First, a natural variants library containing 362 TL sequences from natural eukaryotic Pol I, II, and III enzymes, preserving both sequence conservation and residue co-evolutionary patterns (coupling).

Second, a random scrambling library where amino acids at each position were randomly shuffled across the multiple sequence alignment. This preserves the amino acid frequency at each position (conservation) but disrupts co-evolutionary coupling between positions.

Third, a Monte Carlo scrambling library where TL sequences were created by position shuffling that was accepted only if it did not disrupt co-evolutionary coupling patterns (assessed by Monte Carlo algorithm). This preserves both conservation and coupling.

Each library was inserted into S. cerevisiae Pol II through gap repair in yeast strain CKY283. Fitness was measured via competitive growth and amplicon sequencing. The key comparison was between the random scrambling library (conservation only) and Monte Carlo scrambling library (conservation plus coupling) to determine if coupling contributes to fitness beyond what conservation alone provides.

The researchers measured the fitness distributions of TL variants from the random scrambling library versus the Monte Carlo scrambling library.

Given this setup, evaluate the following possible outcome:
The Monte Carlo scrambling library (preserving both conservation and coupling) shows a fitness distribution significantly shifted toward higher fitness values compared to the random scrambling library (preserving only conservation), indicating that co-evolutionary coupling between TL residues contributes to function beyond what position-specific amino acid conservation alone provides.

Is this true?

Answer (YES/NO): NO